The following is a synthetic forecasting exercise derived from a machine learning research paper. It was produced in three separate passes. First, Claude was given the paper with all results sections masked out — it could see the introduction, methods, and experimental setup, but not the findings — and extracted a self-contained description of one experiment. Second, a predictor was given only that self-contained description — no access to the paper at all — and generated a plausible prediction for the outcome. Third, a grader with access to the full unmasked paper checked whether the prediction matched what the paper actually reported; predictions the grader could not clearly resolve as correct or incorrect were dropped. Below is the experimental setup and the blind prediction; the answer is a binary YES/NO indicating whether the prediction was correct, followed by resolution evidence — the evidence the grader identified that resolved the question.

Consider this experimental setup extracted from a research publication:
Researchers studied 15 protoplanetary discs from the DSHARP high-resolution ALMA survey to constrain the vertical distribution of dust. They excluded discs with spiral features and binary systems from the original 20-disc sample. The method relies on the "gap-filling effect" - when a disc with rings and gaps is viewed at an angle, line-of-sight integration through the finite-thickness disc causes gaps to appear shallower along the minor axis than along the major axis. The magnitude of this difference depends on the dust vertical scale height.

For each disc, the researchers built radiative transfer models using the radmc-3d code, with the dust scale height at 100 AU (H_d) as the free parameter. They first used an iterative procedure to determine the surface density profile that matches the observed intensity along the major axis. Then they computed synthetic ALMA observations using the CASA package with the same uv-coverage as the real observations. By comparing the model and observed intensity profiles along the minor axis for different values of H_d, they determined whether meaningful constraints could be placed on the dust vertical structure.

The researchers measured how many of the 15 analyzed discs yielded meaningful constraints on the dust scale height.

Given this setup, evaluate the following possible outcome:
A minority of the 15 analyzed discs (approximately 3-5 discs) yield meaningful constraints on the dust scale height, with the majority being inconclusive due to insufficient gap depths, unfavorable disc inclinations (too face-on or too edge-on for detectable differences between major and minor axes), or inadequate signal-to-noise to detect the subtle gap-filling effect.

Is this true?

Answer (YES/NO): NO